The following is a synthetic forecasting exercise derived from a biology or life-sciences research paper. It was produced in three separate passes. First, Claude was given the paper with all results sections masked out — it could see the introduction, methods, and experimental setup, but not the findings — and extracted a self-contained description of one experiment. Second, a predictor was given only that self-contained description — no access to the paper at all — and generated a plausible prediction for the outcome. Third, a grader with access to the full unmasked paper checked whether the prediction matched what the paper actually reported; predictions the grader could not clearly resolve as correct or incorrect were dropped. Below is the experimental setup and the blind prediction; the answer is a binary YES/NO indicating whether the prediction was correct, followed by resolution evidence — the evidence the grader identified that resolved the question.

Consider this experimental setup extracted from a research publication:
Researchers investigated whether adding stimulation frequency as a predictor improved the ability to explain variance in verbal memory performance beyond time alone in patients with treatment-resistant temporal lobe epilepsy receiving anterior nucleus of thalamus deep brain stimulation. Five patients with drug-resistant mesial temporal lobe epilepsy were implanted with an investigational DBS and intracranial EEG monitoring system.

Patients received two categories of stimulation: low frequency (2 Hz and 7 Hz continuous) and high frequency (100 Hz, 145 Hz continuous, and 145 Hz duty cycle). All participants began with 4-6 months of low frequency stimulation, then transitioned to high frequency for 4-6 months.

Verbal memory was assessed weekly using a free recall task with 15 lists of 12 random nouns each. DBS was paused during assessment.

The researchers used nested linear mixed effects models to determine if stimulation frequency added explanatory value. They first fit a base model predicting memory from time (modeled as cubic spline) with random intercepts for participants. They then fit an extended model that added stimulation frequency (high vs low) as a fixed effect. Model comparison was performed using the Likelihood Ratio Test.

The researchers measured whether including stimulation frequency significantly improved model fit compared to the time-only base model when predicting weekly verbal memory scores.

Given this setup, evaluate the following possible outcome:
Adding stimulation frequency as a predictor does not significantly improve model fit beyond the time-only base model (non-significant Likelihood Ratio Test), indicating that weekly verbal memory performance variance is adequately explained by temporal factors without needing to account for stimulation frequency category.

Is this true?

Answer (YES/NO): NO